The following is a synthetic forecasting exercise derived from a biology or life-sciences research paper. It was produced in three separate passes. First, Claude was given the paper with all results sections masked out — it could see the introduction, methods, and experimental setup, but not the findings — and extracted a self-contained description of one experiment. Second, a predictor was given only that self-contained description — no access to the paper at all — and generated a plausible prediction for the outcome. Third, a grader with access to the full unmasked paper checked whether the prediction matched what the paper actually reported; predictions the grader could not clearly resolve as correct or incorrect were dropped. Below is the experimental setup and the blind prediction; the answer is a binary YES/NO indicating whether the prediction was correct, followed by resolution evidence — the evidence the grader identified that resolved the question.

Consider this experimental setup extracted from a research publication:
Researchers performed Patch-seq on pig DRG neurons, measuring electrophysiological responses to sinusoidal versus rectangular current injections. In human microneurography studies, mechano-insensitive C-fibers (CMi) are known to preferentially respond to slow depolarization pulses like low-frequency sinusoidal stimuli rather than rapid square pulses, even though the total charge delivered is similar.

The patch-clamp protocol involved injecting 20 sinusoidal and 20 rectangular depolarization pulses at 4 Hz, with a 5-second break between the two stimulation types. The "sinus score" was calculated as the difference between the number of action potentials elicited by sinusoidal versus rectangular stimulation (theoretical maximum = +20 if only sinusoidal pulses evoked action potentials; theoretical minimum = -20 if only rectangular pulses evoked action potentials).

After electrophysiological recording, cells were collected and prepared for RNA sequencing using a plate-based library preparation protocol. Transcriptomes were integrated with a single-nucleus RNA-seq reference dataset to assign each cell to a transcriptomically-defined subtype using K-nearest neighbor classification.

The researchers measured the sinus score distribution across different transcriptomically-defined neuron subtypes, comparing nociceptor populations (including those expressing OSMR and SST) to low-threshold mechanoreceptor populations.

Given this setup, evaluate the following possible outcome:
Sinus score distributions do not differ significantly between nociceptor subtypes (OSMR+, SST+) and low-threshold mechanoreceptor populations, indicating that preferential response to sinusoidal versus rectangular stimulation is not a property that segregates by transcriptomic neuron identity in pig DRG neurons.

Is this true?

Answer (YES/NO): NO